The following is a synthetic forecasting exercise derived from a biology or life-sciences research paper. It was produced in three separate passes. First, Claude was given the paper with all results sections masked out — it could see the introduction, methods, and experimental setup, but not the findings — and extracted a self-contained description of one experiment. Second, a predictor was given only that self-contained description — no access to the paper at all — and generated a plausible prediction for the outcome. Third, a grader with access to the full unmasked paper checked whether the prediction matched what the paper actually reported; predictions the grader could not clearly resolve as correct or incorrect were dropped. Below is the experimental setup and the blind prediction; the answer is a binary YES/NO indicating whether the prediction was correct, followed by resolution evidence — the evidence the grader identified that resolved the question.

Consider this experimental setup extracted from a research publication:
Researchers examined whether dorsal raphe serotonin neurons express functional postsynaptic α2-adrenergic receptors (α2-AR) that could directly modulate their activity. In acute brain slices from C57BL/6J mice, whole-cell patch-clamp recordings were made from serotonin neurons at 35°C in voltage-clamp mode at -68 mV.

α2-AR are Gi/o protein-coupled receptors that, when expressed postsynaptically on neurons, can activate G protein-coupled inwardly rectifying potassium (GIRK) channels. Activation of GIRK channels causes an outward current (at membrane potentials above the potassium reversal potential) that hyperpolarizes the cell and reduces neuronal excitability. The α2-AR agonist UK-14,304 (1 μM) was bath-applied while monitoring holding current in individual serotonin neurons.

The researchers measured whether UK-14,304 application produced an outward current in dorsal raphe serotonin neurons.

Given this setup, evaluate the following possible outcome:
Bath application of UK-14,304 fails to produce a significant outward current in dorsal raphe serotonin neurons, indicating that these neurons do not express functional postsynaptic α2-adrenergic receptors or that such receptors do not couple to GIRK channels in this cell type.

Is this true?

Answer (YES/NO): NO